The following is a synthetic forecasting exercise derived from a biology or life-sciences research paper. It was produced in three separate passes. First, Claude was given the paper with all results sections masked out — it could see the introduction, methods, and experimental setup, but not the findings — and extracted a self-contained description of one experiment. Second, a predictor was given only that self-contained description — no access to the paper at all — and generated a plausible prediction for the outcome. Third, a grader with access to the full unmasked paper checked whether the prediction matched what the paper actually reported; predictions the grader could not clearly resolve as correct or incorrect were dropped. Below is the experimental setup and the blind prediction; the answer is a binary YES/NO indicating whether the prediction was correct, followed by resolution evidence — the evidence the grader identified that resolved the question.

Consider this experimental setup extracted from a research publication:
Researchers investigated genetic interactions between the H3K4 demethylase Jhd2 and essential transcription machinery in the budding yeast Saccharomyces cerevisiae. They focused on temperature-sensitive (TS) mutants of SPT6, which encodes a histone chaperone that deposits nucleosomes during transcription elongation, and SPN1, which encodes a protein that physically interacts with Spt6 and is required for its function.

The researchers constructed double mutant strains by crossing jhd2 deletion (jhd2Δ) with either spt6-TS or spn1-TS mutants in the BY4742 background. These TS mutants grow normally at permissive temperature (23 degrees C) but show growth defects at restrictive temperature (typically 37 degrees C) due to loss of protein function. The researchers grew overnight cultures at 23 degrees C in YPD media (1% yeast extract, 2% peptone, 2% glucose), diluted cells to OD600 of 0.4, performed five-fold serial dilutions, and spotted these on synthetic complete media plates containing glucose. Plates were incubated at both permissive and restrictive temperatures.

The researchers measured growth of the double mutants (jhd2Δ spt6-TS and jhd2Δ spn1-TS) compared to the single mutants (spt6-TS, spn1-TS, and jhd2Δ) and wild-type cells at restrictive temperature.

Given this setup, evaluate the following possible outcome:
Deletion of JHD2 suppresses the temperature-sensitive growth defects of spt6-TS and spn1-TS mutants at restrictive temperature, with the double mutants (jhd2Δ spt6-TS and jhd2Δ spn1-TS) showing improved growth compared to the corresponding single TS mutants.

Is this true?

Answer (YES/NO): YES